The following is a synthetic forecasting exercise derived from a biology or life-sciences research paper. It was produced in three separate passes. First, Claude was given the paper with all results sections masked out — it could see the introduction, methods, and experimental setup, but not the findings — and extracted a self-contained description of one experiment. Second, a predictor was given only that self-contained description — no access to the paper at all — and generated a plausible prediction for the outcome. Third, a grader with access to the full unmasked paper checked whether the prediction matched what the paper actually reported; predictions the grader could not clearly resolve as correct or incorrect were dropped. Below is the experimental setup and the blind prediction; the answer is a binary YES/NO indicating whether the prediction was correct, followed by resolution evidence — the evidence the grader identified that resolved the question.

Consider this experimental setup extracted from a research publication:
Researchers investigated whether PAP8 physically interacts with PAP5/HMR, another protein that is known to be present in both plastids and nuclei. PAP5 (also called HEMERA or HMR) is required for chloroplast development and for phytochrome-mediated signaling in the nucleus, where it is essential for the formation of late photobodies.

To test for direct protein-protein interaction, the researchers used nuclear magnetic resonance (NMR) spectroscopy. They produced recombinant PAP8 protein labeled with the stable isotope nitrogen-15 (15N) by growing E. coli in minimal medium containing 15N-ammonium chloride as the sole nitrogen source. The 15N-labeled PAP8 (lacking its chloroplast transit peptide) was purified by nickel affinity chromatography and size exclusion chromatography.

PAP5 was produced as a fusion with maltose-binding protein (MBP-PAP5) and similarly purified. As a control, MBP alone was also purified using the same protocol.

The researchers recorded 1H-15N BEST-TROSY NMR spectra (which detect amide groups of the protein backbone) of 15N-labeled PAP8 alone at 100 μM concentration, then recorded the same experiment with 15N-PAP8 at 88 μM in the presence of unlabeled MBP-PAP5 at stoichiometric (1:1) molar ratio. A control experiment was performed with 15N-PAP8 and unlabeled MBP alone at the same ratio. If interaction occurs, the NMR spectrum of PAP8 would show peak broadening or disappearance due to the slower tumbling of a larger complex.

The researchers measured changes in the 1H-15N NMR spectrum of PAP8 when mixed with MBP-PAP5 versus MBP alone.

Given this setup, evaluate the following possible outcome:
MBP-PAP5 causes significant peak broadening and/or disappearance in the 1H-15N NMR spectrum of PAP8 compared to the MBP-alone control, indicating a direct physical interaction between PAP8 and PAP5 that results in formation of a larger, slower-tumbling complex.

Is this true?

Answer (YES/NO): YES